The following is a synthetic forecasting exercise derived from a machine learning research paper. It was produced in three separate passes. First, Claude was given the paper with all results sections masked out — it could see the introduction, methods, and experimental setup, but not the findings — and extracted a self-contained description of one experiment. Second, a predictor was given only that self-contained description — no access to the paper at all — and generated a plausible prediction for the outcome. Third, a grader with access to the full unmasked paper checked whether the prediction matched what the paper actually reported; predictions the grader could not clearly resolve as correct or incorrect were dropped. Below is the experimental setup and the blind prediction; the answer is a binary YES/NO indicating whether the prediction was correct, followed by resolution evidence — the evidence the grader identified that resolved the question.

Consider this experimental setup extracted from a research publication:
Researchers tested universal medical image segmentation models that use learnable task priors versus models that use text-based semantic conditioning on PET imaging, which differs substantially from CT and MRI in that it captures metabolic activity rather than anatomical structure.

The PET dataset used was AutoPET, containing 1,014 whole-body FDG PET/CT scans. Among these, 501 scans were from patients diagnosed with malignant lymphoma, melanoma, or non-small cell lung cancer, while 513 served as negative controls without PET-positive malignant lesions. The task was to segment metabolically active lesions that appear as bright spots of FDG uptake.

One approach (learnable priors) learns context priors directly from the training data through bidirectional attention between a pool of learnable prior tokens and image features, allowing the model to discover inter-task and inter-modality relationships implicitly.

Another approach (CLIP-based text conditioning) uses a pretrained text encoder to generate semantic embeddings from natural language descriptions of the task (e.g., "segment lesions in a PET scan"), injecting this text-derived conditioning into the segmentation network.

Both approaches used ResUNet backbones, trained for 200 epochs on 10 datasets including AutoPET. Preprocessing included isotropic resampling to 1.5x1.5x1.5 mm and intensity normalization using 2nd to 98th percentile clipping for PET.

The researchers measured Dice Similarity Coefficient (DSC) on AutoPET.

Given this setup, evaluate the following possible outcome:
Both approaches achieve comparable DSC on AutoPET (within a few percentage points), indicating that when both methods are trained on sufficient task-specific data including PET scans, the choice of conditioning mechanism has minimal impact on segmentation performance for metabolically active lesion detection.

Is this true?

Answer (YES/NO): NO